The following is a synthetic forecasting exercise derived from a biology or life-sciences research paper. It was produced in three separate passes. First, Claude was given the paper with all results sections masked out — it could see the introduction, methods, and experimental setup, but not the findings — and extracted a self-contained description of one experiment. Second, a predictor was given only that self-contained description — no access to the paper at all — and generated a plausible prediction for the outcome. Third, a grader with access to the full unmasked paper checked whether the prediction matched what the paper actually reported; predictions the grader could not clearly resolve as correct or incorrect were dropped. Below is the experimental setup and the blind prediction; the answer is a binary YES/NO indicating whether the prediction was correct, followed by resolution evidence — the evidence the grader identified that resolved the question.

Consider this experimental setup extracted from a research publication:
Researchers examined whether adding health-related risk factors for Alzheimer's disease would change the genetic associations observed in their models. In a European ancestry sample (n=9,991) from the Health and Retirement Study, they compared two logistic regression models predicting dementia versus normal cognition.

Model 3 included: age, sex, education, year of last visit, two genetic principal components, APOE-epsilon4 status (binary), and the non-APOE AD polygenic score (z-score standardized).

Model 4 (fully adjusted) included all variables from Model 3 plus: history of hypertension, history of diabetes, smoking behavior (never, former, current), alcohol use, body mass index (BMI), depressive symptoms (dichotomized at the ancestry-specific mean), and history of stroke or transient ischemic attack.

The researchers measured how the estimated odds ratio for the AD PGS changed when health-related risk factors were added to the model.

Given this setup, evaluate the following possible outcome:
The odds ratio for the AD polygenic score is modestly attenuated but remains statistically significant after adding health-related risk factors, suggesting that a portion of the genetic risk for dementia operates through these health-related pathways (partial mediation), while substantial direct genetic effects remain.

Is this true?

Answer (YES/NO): NO